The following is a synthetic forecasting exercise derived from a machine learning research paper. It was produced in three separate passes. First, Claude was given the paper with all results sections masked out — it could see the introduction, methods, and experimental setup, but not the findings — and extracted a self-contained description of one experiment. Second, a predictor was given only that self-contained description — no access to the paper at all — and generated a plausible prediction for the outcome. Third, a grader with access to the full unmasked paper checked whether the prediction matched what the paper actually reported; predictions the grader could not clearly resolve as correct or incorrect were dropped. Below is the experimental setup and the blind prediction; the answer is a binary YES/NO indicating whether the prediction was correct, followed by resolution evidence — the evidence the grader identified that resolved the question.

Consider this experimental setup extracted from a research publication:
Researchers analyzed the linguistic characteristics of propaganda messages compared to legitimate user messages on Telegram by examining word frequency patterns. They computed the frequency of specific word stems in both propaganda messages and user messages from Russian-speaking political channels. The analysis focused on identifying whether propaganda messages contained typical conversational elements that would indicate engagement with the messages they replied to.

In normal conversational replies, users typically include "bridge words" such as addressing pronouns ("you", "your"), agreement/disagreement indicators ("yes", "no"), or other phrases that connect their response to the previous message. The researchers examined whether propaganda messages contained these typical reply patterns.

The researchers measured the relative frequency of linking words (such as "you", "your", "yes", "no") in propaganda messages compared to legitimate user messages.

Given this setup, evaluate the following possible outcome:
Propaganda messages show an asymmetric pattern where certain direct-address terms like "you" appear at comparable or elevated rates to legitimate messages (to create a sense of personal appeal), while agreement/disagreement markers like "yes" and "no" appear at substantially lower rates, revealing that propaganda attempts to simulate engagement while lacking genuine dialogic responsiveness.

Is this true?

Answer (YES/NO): NO